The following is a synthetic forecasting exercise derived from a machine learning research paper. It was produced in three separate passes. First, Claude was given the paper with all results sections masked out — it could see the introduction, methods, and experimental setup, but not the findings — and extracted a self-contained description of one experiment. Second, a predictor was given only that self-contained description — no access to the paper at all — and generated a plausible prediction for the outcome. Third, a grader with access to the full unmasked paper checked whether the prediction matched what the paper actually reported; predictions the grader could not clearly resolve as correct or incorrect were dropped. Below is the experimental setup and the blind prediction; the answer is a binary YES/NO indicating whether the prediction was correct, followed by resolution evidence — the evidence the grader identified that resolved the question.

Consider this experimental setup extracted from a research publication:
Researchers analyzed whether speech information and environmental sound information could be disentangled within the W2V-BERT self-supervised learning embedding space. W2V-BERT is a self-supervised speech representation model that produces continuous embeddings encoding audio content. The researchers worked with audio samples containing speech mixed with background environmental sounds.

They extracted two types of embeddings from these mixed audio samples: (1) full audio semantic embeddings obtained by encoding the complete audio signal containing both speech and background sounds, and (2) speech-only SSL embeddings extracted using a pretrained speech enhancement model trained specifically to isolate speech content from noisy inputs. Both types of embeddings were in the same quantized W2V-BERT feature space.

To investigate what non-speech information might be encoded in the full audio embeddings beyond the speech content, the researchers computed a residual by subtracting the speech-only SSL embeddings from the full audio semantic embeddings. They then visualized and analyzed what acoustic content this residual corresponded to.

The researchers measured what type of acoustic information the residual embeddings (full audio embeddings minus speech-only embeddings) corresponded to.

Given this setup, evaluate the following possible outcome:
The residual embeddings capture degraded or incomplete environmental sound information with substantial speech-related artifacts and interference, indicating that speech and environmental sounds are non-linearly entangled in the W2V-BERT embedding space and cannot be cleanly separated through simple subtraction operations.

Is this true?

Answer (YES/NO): NO